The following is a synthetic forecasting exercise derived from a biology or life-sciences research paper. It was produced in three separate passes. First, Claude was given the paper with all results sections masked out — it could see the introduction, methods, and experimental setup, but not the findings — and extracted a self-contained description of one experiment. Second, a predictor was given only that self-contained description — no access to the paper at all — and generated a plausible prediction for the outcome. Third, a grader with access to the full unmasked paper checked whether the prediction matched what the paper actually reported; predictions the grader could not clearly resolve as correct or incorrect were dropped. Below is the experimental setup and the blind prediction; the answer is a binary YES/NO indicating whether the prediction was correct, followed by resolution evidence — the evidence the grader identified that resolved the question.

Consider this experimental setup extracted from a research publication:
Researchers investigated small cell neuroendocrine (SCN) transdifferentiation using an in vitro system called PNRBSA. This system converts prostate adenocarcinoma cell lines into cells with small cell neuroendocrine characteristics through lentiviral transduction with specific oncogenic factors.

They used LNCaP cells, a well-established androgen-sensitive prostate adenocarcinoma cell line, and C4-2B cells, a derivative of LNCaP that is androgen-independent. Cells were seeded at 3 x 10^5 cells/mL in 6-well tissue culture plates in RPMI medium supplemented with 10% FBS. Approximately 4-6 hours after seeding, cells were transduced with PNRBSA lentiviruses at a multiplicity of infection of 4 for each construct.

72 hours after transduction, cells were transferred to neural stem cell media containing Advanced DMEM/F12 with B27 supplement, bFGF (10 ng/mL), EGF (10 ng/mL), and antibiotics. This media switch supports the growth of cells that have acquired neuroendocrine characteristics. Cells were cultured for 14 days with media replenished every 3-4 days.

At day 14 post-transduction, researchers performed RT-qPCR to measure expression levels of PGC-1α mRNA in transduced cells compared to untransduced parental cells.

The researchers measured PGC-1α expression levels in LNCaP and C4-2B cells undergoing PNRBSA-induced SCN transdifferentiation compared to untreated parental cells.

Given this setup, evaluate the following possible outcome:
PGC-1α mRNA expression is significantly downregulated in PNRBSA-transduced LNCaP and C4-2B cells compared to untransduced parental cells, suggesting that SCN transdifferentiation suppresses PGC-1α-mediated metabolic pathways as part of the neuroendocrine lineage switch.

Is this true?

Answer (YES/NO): NO